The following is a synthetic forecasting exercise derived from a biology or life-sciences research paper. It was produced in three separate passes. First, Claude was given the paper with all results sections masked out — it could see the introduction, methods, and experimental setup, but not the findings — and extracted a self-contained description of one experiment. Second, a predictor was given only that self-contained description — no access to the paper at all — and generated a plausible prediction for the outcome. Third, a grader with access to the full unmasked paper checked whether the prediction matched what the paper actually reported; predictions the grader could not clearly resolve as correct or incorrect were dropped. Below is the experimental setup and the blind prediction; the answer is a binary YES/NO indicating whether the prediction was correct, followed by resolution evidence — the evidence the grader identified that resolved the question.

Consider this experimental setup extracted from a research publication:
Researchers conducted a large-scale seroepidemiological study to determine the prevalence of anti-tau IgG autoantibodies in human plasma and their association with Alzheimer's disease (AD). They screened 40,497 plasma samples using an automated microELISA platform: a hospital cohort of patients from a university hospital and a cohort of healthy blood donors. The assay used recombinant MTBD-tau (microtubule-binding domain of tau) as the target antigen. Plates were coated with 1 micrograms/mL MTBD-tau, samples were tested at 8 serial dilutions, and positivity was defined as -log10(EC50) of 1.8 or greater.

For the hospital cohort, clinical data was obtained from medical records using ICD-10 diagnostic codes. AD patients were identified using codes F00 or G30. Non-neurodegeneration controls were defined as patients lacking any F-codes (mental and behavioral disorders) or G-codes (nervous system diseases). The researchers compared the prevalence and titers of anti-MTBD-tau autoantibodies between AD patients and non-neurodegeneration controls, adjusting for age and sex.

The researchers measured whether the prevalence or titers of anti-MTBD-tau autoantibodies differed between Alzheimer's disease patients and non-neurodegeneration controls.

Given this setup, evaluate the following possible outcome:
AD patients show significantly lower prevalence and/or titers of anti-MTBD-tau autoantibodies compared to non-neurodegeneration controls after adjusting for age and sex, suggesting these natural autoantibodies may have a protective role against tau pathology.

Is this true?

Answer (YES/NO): NO